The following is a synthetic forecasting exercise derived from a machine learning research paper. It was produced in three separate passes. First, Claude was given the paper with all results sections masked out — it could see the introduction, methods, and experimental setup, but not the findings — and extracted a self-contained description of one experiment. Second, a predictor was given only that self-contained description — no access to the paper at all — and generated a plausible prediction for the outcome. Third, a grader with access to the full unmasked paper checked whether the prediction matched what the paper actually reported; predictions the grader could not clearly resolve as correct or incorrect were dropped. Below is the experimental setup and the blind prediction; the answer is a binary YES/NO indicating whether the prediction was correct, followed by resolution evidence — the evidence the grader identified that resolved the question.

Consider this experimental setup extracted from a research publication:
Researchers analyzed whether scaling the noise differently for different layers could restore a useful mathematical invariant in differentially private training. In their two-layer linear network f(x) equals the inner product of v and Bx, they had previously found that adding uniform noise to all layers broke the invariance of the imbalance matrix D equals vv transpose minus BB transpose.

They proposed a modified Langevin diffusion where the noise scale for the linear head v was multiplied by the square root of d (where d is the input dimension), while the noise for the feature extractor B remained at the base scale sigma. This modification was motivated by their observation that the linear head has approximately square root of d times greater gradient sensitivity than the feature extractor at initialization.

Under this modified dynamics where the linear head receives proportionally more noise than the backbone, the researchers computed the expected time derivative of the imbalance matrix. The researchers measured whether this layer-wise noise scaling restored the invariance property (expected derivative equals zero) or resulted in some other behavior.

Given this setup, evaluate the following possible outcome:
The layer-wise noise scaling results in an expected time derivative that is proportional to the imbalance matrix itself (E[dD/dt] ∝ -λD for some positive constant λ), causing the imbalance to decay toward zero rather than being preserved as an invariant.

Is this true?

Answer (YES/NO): NO